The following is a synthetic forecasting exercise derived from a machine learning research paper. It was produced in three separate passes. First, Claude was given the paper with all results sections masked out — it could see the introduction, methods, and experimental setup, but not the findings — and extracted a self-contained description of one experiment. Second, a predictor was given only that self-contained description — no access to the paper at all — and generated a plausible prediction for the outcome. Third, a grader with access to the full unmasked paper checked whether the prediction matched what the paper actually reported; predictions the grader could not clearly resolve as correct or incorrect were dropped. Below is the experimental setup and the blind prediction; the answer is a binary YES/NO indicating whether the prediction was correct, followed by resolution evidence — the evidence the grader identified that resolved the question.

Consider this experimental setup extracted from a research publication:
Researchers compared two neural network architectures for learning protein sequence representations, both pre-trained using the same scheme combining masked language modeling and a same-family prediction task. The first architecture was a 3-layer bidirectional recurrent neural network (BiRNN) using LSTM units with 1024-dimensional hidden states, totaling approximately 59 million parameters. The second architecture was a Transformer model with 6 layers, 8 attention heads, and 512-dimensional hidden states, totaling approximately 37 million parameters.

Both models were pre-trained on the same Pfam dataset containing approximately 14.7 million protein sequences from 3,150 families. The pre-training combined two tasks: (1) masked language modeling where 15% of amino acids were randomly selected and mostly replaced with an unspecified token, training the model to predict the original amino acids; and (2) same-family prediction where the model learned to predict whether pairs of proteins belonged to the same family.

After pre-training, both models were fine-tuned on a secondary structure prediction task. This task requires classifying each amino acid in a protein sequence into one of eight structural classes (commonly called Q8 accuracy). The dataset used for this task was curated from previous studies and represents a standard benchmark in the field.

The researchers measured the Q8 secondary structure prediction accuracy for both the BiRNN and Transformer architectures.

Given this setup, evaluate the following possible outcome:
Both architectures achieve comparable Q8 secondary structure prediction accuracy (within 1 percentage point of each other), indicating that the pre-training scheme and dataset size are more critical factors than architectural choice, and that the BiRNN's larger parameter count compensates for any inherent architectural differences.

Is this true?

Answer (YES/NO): NO